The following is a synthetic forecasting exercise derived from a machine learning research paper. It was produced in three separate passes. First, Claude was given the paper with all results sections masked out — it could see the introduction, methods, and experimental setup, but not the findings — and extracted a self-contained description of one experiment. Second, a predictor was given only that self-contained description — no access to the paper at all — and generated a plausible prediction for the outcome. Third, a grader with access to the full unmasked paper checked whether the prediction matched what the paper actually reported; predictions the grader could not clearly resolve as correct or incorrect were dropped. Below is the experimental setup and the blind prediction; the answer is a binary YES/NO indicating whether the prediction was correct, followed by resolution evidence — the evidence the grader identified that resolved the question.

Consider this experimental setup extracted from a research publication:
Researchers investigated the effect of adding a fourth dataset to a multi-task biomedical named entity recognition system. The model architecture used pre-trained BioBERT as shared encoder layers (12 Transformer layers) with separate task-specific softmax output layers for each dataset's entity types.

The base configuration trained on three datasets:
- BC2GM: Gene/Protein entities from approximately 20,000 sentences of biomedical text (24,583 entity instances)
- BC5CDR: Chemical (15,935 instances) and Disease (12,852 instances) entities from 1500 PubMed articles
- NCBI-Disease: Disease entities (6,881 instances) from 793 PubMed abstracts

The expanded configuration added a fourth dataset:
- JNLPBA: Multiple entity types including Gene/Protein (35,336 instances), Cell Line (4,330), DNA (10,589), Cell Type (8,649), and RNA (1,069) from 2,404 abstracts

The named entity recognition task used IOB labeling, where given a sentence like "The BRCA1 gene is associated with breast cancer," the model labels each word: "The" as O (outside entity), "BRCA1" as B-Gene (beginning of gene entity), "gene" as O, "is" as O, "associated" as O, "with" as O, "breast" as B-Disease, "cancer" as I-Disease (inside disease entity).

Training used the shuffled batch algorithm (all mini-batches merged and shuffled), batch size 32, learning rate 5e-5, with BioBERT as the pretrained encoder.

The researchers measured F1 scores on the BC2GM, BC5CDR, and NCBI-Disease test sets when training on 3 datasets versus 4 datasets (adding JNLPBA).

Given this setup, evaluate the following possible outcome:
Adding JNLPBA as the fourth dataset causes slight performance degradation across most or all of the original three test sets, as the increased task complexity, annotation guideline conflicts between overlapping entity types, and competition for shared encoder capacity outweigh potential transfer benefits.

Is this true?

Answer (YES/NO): YES